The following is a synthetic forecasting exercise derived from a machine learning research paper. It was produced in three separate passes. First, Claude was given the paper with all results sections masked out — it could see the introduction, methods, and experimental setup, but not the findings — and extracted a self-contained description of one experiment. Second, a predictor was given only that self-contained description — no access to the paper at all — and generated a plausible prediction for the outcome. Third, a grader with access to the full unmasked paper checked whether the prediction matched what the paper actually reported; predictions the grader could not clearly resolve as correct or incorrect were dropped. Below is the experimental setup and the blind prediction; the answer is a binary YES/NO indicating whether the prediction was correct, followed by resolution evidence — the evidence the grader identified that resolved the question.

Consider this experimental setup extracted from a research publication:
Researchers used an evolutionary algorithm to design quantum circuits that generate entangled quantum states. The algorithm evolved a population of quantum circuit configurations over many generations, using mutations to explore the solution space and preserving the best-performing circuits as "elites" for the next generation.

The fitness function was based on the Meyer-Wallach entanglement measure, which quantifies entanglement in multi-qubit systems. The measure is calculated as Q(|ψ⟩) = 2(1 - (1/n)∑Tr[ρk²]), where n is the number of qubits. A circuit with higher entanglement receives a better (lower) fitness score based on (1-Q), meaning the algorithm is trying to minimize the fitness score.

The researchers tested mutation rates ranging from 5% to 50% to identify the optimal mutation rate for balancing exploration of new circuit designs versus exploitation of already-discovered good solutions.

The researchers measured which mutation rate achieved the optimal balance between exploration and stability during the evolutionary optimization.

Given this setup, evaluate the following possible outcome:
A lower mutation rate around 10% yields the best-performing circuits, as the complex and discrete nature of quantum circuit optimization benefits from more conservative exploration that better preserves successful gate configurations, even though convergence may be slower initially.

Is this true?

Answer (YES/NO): YES